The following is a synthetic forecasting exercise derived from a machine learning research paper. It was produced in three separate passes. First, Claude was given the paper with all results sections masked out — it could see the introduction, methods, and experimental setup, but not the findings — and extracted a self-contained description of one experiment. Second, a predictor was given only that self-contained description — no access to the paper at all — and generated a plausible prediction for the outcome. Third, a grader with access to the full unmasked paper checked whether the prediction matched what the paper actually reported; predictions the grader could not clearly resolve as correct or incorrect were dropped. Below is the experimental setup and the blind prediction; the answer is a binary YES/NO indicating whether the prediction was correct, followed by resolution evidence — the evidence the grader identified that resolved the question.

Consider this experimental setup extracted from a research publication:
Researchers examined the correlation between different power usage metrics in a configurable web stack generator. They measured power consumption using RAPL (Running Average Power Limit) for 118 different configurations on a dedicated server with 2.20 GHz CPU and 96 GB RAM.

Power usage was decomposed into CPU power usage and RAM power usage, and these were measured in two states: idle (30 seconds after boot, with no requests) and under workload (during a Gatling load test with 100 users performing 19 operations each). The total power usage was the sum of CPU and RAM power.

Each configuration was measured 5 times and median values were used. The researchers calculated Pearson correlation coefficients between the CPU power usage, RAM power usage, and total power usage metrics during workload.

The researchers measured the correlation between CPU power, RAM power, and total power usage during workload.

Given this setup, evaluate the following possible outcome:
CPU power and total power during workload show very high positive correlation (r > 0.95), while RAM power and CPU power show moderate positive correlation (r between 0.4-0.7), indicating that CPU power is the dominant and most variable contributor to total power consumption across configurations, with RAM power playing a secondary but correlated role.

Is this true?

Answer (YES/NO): NO